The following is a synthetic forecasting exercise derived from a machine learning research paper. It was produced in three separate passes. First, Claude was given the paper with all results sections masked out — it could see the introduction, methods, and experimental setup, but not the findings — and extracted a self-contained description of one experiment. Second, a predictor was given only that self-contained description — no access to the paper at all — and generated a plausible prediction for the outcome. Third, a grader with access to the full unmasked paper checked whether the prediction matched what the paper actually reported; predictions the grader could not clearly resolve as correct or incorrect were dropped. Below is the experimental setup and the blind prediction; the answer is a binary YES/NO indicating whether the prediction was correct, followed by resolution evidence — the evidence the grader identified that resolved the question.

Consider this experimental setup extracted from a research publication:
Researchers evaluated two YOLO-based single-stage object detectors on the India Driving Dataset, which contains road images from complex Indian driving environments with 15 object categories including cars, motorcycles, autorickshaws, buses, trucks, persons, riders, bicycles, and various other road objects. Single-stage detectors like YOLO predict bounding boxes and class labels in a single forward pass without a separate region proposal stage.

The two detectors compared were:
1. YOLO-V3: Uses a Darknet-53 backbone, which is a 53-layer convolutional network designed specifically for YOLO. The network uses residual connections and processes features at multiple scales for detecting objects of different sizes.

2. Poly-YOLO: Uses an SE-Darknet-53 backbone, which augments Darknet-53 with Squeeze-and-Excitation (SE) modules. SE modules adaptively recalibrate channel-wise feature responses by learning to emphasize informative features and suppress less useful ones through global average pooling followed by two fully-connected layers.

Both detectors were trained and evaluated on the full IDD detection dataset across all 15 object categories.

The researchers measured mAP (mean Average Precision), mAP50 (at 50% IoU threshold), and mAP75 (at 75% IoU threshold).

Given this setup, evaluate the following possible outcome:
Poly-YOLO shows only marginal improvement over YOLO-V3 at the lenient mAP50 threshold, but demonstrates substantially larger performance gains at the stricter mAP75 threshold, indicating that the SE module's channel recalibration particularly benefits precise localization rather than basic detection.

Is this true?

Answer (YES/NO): YES